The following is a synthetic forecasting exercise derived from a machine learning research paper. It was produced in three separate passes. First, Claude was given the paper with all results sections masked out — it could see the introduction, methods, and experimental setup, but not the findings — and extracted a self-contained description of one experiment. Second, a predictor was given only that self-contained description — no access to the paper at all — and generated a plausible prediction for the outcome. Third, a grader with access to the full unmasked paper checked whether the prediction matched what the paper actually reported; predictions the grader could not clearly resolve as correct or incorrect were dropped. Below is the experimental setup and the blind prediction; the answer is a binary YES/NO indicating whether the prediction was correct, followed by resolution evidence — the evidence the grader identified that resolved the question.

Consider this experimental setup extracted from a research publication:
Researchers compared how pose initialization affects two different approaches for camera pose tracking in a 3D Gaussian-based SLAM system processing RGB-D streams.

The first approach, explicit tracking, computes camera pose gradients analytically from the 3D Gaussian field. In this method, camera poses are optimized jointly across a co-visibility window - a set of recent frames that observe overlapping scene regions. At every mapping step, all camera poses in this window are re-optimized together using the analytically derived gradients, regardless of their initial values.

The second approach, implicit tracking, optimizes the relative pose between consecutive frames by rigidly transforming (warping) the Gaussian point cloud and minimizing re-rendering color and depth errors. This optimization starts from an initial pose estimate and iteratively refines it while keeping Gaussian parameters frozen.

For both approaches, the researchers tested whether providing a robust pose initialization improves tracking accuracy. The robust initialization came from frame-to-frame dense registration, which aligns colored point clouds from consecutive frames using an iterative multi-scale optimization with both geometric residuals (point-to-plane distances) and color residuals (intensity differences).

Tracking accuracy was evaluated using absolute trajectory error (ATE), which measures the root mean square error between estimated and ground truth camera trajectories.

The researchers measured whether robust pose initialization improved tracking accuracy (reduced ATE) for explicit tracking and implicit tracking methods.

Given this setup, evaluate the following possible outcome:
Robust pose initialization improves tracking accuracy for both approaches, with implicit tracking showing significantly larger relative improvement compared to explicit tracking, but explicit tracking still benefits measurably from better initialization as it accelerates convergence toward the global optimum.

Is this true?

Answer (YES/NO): NO